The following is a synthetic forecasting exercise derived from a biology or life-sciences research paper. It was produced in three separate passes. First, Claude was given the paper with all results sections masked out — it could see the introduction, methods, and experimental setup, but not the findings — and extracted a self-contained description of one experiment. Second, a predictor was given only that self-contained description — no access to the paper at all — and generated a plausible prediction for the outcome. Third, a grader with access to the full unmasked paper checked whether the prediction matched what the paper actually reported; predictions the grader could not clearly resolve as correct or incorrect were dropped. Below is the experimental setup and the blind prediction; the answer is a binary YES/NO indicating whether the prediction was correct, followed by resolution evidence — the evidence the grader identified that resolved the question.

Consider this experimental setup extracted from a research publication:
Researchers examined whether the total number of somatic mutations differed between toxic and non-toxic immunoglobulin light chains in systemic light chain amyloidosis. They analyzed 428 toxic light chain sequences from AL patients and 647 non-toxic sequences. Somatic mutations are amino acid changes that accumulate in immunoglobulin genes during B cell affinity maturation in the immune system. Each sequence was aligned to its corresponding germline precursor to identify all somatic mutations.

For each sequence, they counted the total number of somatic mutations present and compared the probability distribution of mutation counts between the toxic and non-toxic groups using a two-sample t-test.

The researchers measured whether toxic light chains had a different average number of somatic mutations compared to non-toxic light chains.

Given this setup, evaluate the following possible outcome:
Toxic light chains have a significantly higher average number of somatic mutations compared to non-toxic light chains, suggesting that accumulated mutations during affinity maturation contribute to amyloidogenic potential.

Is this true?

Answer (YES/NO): YES